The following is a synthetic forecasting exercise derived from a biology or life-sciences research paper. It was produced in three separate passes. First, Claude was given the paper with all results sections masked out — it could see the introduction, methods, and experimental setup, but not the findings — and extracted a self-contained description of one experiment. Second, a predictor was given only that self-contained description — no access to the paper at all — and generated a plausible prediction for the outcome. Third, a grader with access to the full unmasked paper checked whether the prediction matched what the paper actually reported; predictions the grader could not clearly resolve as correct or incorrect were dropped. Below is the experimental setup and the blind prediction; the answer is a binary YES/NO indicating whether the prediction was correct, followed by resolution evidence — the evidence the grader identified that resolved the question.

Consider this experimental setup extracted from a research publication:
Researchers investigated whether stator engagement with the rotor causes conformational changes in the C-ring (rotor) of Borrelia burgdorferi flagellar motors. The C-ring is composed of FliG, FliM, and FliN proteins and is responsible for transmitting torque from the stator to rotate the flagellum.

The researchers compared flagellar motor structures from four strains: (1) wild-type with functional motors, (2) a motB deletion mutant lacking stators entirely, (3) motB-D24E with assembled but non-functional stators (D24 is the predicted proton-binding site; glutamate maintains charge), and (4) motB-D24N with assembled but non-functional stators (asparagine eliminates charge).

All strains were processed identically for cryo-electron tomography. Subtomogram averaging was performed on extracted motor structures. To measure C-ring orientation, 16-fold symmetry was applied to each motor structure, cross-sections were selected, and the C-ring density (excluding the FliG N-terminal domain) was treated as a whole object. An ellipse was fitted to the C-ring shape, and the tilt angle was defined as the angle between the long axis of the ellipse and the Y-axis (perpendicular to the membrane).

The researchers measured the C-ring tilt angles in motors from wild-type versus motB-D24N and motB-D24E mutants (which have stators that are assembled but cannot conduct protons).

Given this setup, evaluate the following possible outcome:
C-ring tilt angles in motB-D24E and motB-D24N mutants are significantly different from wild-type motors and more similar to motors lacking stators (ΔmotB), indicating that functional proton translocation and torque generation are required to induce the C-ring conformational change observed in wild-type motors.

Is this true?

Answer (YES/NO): NO